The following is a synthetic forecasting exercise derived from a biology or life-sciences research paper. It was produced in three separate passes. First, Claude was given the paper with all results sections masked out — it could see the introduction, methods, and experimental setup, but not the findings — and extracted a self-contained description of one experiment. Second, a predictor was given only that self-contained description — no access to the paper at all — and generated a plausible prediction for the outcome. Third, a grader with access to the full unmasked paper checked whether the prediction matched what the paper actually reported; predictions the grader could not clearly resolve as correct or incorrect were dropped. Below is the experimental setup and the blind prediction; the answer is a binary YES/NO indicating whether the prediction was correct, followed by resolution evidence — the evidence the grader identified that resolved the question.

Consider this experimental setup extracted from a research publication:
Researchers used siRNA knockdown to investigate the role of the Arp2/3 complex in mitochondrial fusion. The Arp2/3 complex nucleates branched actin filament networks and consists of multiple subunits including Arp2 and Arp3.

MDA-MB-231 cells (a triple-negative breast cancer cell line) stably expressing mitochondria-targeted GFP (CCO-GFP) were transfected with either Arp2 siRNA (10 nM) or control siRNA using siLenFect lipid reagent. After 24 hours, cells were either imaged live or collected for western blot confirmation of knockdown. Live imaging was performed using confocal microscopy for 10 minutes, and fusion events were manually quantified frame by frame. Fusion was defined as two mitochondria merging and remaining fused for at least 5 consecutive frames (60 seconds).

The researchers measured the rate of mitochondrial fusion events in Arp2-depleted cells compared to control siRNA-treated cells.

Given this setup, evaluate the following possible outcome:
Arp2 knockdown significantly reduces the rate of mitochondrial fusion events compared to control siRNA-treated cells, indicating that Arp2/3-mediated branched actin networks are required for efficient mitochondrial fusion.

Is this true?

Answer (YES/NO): YES